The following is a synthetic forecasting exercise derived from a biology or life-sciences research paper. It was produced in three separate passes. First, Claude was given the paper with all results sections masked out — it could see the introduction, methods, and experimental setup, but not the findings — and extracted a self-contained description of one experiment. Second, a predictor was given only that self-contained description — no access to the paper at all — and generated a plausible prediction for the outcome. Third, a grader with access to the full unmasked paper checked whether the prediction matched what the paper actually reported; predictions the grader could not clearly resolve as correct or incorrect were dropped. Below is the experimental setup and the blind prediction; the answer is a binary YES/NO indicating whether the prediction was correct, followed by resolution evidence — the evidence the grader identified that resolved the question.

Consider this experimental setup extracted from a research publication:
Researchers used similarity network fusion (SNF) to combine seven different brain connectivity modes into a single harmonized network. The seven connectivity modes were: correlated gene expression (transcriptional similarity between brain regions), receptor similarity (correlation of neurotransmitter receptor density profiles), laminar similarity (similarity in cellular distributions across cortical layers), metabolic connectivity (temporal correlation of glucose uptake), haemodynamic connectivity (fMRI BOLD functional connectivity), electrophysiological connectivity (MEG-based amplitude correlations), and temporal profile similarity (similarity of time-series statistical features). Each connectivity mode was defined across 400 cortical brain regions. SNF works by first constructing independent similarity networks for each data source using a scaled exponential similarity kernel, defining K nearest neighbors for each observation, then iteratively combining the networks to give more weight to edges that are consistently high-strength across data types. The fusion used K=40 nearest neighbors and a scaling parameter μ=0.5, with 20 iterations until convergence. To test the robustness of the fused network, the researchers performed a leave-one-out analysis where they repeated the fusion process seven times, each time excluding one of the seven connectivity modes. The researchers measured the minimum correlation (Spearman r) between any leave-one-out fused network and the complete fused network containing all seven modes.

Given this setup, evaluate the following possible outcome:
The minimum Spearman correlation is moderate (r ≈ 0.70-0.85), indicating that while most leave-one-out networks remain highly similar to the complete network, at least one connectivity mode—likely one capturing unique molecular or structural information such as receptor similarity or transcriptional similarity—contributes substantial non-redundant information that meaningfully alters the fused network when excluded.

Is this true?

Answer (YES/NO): NO